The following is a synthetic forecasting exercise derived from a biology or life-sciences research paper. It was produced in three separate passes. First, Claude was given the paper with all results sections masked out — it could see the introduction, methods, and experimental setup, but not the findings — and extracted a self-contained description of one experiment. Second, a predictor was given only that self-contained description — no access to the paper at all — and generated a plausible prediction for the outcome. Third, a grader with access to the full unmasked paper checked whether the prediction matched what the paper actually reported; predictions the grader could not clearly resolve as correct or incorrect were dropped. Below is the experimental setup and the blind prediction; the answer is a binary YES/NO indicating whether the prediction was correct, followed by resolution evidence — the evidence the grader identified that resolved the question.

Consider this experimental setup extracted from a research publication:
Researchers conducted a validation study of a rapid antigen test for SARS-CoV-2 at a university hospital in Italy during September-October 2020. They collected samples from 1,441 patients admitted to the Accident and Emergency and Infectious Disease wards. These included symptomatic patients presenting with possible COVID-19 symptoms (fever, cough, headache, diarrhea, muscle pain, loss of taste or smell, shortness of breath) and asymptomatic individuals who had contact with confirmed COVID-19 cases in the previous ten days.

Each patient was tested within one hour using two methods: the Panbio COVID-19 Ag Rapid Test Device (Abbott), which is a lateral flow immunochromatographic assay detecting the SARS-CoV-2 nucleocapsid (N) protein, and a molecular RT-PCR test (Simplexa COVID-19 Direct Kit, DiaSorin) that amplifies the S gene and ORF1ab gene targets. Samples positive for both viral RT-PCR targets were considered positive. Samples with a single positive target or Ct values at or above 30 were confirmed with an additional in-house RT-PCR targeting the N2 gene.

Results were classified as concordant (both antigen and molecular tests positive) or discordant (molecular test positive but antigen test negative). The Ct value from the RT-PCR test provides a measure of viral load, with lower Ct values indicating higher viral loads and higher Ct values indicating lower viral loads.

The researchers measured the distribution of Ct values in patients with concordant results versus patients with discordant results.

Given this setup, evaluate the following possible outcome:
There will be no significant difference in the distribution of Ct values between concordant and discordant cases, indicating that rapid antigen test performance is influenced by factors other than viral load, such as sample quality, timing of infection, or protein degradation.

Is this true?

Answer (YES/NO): NO